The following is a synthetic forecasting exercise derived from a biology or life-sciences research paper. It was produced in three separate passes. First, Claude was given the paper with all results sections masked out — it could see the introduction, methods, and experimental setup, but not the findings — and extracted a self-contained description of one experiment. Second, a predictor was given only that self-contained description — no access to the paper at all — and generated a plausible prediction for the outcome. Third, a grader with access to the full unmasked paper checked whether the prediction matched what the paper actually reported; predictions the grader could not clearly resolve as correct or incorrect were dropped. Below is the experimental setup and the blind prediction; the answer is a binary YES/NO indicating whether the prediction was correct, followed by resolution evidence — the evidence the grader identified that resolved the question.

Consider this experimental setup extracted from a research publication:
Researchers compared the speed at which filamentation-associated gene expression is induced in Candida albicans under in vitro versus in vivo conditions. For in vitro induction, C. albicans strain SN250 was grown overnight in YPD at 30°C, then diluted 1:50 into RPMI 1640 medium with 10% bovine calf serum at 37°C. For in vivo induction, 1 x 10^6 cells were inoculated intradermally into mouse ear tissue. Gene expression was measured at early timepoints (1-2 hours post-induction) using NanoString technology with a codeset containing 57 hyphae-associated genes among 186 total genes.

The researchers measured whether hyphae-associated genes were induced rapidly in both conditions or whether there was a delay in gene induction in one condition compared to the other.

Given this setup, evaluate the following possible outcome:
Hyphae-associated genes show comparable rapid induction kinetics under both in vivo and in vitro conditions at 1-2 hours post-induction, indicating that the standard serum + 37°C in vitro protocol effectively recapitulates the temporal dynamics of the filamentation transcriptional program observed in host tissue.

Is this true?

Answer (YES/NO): NO